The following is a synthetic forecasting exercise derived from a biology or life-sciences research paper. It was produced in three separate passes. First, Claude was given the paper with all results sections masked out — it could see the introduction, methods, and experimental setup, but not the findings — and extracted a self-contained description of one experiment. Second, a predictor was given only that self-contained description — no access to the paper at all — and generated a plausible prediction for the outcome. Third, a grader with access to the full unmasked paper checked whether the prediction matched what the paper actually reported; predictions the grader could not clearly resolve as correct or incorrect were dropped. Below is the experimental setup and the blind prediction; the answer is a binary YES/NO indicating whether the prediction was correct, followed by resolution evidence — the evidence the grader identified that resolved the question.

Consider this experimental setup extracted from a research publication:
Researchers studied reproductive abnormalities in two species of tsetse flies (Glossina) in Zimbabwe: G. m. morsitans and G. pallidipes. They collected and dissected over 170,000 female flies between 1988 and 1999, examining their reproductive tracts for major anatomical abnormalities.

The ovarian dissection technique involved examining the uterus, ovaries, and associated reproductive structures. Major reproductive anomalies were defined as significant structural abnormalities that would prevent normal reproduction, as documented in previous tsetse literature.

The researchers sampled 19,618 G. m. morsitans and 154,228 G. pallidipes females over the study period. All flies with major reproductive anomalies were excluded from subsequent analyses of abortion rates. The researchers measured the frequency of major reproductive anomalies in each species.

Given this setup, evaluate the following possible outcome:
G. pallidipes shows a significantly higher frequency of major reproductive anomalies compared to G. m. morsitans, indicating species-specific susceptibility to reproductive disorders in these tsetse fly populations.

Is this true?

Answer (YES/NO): NO